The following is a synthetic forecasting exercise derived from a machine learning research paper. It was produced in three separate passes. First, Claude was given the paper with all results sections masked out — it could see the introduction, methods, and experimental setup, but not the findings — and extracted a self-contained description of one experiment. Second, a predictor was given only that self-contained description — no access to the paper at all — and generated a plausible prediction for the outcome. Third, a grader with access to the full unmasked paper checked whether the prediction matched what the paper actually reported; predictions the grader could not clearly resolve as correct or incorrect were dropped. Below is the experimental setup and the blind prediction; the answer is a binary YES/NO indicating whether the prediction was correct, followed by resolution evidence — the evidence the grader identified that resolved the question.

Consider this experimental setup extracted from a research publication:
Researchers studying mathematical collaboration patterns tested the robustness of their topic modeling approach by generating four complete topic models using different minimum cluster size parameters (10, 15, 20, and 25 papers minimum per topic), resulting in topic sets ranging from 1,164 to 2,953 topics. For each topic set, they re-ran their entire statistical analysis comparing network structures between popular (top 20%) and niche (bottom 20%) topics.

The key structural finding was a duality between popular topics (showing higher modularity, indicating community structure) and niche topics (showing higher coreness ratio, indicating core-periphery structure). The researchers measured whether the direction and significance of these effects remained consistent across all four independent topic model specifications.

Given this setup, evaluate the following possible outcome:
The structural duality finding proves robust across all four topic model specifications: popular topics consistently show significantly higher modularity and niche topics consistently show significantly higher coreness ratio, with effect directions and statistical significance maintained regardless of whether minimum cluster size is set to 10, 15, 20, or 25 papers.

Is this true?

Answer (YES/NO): YES